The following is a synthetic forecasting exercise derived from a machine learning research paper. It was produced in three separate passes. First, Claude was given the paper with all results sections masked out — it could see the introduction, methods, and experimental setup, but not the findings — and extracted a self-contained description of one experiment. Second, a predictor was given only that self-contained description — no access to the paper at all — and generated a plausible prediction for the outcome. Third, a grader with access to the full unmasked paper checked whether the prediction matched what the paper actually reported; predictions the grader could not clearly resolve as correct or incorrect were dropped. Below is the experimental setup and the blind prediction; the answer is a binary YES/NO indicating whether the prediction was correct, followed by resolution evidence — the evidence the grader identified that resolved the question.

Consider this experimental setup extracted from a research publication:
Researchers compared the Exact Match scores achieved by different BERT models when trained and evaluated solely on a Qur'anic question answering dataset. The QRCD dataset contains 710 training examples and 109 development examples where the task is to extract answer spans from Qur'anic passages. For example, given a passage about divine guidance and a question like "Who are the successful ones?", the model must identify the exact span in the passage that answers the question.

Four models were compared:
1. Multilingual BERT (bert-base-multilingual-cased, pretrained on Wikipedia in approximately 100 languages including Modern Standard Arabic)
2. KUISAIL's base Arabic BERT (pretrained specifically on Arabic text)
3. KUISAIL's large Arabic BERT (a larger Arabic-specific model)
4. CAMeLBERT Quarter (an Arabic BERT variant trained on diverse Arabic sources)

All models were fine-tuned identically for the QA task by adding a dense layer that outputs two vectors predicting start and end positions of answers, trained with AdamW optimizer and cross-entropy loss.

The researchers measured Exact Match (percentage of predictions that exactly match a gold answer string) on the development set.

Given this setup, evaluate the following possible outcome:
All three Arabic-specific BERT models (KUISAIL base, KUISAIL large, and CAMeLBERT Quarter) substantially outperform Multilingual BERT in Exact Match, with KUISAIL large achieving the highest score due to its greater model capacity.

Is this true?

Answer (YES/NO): NO